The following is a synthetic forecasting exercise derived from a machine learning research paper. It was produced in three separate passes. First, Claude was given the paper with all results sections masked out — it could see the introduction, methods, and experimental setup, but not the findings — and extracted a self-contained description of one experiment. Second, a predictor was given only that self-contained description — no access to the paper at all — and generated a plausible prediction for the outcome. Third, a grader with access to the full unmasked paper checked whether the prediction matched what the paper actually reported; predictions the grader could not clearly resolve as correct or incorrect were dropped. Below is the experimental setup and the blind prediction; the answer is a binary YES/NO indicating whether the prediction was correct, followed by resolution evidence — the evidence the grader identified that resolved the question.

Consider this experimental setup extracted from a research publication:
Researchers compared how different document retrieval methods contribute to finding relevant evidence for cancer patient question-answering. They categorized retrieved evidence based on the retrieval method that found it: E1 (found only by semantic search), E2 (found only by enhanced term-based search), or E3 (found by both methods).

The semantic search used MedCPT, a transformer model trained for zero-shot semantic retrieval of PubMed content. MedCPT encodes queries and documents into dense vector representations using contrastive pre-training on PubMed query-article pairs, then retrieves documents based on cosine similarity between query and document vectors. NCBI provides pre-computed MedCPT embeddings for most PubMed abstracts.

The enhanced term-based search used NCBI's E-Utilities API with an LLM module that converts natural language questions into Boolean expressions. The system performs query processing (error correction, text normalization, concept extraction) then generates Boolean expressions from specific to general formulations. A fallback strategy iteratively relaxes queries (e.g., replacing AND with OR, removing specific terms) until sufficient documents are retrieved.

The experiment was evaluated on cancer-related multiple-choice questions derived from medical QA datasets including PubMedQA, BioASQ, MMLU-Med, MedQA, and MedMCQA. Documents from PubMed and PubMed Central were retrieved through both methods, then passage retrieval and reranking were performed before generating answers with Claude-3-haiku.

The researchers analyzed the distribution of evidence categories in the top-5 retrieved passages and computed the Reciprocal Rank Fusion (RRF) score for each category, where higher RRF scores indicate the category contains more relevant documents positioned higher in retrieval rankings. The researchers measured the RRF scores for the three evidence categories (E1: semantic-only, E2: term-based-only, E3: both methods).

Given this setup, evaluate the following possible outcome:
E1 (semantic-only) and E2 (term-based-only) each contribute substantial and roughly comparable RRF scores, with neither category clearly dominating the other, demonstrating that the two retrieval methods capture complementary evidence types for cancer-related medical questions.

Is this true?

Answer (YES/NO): NO